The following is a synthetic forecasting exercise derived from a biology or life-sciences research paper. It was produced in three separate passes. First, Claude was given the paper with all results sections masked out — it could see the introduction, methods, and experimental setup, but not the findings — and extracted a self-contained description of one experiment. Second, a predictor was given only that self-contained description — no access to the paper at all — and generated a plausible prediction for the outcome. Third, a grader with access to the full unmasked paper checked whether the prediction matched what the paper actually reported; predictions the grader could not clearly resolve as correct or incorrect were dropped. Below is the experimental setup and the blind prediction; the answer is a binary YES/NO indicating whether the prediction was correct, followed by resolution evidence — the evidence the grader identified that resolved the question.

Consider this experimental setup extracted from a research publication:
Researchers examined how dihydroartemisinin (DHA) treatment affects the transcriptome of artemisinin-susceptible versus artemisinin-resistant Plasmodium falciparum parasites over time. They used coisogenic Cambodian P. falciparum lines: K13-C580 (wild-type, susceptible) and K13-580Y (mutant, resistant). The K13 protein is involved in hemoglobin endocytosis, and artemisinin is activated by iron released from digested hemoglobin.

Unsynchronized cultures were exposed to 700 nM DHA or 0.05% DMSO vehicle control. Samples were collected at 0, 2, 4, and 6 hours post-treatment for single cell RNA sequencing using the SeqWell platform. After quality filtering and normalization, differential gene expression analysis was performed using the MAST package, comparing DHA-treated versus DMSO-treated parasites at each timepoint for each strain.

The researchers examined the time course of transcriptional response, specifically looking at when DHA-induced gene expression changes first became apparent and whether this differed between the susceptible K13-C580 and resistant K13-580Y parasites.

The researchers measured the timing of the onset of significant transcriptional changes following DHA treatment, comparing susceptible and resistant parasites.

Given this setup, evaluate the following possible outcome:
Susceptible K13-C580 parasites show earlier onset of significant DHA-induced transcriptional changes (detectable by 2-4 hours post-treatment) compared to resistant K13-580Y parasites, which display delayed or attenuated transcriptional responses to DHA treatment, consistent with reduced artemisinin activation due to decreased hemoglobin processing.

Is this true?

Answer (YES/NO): NO